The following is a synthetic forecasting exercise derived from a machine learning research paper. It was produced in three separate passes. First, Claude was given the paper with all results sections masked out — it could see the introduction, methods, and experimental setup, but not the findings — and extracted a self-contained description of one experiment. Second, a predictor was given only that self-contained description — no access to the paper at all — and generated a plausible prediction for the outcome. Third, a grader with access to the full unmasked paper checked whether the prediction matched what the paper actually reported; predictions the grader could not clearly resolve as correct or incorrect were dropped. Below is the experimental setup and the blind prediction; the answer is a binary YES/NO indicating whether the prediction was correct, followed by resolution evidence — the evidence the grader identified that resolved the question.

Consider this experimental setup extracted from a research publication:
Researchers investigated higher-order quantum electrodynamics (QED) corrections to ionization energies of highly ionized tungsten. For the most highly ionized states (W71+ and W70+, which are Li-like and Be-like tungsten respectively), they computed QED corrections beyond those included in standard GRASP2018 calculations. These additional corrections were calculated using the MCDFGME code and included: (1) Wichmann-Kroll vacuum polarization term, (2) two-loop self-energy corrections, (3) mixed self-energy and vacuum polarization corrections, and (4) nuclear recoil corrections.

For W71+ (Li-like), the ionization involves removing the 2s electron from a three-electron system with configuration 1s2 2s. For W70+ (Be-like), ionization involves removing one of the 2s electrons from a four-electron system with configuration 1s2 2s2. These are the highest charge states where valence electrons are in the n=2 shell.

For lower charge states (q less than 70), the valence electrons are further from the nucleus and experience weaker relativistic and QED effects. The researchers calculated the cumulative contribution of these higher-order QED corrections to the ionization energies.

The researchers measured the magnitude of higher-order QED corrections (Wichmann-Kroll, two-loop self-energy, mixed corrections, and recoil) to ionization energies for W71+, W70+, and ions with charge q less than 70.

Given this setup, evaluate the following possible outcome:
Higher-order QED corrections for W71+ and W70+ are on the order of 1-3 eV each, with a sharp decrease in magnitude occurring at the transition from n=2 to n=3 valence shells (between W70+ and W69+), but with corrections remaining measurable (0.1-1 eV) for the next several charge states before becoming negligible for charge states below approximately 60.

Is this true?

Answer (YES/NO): NO